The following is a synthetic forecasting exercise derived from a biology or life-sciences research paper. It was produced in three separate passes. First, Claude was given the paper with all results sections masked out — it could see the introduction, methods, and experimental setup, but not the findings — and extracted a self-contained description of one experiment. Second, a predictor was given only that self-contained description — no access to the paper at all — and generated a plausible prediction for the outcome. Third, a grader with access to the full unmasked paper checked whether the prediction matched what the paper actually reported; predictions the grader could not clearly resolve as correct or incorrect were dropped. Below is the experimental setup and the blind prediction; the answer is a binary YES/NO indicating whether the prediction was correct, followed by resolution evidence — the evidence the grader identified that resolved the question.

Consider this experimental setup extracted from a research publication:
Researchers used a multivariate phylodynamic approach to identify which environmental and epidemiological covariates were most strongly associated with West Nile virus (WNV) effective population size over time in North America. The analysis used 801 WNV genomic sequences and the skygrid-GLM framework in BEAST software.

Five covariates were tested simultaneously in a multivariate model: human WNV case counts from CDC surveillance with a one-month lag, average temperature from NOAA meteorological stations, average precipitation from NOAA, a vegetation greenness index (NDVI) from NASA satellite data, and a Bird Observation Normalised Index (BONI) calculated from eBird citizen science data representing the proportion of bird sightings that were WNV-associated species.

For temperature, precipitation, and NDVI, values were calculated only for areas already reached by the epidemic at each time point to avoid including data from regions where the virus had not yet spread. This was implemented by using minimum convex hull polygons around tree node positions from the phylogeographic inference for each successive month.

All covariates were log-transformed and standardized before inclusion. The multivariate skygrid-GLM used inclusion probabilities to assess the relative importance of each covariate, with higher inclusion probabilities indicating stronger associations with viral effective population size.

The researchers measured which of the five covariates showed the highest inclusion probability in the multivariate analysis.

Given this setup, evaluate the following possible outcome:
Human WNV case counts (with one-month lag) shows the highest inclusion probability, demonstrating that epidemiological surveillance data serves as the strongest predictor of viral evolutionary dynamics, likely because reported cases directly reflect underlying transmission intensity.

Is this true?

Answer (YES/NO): NO